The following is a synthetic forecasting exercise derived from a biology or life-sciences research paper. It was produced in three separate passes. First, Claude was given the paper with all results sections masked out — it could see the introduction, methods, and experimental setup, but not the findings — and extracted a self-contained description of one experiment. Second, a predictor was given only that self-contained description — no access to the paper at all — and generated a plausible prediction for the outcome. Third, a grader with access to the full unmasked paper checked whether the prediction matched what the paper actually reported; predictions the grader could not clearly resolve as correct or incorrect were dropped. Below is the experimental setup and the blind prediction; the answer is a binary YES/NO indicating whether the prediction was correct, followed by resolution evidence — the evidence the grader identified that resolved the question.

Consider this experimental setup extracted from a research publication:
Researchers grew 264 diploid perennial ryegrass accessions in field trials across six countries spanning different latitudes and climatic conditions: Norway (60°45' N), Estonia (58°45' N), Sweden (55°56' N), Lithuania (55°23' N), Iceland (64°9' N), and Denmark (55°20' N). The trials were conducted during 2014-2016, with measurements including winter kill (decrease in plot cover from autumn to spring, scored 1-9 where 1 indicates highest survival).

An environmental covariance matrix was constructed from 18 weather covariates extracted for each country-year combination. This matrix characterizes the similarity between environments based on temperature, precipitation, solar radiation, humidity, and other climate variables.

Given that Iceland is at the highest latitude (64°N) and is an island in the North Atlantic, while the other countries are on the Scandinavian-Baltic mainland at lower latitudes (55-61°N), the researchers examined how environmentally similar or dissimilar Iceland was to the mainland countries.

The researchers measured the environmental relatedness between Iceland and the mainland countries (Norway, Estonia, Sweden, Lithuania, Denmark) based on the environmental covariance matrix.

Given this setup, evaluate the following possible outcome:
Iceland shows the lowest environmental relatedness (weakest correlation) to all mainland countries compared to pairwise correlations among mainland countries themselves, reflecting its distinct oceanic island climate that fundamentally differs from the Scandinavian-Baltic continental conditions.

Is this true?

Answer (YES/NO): YES